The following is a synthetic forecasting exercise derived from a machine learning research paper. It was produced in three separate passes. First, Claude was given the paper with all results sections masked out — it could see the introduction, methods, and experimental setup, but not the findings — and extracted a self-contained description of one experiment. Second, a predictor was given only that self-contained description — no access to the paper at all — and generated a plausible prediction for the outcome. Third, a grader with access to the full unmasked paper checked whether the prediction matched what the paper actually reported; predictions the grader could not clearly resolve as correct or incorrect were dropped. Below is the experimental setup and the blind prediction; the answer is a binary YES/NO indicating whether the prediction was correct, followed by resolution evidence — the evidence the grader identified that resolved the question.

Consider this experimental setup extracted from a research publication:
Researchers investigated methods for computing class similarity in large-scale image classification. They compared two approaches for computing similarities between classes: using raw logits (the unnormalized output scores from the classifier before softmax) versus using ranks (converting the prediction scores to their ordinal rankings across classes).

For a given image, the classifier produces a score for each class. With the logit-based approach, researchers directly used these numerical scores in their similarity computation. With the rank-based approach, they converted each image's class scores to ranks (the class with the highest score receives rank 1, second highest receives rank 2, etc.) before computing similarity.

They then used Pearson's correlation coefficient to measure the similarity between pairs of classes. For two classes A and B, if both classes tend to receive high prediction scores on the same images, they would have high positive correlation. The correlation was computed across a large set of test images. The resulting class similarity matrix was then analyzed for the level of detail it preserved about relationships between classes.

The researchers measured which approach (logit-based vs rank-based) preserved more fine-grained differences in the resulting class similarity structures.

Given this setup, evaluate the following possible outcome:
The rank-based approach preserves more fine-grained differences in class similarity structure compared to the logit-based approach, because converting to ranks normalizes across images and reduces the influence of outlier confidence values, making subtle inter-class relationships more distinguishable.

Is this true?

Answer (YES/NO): NO